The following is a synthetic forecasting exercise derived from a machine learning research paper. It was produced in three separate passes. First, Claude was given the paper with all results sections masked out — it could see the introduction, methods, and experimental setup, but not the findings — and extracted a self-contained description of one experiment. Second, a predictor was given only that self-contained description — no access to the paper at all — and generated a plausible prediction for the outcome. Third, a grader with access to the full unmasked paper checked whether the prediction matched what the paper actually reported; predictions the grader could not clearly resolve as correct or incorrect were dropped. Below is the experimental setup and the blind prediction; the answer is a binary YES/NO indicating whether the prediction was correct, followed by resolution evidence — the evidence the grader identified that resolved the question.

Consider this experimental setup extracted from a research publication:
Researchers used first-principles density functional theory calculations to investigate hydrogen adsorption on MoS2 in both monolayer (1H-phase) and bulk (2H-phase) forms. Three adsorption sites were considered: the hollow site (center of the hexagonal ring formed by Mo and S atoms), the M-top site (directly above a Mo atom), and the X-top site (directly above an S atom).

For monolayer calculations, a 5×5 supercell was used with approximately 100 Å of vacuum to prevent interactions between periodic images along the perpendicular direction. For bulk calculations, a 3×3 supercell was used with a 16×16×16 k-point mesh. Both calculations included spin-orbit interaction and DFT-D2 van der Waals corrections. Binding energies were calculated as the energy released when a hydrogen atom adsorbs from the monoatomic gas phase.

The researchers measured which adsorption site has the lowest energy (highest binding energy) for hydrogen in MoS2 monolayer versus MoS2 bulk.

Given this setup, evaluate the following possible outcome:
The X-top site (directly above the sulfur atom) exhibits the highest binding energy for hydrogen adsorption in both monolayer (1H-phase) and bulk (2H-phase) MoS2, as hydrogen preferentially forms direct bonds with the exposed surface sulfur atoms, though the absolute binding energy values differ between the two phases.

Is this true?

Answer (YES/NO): NO